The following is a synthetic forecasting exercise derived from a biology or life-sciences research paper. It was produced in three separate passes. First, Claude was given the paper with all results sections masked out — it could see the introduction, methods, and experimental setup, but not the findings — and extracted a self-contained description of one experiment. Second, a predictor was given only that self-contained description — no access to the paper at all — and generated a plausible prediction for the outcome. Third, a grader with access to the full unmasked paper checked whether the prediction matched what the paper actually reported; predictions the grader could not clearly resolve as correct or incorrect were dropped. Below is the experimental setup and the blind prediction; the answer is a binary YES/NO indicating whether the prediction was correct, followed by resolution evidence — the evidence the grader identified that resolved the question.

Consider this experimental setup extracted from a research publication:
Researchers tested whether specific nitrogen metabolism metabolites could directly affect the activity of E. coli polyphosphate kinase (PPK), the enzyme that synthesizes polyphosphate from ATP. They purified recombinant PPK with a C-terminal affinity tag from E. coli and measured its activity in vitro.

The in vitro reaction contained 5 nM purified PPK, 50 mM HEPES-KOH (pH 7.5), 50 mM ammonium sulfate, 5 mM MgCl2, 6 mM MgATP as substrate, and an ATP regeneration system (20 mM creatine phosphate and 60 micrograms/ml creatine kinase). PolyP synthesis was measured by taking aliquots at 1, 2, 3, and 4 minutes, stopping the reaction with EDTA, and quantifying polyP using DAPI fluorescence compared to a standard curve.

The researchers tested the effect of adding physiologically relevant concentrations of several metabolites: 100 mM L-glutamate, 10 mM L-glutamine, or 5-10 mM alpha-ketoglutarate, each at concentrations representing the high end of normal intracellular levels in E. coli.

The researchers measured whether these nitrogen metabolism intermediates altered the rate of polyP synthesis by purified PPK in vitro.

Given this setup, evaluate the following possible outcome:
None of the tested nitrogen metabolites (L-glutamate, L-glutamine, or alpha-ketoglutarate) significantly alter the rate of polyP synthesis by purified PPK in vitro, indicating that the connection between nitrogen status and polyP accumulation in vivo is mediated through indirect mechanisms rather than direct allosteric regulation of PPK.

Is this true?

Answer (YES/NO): YES